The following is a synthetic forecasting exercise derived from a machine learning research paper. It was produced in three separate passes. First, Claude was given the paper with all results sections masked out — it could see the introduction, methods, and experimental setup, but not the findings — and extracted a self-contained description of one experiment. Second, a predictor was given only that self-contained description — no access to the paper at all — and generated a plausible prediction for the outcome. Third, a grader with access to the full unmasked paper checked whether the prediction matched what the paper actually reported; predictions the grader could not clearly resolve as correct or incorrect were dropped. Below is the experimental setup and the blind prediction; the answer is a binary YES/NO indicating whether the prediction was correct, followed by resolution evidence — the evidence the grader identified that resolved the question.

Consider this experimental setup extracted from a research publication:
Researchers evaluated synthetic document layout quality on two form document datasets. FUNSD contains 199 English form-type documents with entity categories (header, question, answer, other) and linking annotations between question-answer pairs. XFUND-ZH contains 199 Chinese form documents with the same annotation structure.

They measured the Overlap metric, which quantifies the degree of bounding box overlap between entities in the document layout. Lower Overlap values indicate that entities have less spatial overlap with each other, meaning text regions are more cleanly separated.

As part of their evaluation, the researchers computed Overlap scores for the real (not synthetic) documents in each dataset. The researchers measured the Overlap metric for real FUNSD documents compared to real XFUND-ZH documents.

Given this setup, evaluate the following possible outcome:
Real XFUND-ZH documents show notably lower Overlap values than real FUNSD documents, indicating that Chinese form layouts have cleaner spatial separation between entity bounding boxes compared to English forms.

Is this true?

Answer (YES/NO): YES